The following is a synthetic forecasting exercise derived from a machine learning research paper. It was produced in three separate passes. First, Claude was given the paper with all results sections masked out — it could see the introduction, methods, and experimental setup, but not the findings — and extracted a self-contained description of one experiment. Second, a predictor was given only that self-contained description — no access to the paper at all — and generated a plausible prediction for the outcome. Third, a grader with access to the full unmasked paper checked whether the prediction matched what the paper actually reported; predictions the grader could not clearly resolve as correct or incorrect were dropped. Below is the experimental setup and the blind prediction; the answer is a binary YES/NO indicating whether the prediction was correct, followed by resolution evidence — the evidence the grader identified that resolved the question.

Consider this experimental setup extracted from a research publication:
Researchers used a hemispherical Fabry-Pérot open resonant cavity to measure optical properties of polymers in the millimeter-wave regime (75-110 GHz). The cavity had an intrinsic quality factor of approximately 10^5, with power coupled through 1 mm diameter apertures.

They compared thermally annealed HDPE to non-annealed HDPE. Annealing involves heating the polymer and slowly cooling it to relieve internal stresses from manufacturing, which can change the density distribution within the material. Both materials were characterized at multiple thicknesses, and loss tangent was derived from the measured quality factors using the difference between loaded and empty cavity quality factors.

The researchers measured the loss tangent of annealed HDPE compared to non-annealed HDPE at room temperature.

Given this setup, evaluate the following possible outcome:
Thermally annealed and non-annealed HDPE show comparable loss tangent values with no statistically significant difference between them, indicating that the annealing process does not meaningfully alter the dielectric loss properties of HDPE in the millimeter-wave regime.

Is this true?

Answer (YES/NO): NO